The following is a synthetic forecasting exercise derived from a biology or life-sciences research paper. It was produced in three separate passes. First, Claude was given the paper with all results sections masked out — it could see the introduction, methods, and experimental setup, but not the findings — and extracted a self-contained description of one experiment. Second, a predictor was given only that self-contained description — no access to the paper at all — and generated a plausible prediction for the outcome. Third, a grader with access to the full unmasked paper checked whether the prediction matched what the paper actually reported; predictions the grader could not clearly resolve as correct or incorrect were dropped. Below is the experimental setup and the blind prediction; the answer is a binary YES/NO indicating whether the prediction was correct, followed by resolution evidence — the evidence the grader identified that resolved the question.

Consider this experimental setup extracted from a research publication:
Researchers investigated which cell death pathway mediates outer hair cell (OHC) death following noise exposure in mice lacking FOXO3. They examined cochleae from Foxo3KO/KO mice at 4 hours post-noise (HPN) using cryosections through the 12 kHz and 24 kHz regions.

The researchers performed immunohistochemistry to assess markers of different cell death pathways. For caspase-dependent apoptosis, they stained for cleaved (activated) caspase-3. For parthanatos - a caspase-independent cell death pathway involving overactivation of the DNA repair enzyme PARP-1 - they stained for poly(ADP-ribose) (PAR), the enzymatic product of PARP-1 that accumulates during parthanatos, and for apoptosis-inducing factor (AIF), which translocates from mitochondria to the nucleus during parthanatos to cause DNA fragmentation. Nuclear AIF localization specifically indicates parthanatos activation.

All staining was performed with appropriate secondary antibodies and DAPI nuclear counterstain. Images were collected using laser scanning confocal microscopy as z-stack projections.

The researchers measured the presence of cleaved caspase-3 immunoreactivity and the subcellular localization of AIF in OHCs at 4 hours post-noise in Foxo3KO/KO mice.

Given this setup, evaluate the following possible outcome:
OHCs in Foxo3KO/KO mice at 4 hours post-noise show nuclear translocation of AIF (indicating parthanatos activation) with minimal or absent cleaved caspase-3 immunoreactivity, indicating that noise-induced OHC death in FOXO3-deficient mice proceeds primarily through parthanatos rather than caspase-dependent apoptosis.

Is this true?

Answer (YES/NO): YES